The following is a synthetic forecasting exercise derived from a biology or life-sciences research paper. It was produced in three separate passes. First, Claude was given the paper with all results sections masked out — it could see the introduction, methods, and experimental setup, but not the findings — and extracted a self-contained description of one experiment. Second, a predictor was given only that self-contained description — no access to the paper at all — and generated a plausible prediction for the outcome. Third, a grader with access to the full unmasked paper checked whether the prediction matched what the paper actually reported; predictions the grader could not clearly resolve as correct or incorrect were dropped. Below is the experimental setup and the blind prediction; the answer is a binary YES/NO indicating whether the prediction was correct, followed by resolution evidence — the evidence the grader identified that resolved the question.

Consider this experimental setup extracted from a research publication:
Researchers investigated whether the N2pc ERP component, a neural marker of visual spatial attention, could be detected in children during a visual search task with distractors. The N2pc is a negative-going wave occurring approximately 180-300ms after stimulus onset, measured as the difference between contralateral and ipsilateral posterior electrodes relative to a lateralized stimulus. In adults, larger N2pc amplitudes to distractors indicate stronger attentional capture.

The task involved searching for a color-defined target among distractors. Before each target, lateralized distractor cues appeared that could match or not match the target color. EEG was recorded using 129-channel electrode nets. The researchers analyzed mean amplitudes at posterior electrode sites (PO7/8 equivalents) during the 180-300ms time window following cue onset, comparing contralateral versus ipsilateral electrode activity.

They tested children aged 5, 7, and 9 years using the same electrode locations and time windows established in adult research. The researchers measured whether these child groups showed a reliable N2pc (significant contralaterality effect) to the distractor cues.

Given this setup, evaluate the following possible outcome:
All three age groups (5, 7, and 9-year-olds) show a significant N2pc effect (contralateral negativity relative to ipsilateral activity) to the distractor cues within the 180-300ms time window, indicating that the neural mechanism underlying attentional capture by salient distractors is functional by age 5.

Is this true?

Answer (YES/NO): NO